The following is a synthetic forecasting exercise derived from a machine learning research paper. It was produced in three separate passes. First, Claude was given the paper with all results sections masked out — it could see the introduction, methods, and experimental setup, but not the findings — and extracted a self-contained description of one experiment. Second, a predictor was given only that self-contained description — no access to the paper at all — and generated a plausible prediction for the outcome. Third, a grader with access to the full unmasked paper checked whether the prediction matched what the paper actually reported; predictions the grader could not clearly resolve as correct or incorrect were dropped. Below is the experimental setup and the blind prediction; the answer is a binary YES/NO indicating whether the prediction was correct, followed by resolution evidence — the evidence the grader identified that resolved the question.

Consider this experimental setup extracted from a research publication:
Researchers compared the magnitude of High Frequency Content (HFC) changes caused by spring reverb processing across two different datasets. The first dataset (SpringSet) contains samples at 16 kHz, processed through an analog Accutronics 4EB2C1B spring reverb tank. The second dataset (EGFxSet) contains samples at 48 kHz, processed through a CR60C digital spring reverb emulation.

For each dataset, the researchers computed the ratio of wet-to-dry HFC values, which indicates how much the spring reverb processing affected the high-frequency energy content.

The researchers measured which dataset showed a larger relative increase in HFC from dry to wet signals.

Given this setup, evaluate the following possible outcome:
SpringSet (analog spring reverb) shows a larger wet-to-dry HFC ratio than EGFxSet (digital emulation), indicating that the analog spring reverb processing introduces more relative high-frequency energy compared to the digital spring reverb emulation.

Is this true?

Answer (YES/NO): YES